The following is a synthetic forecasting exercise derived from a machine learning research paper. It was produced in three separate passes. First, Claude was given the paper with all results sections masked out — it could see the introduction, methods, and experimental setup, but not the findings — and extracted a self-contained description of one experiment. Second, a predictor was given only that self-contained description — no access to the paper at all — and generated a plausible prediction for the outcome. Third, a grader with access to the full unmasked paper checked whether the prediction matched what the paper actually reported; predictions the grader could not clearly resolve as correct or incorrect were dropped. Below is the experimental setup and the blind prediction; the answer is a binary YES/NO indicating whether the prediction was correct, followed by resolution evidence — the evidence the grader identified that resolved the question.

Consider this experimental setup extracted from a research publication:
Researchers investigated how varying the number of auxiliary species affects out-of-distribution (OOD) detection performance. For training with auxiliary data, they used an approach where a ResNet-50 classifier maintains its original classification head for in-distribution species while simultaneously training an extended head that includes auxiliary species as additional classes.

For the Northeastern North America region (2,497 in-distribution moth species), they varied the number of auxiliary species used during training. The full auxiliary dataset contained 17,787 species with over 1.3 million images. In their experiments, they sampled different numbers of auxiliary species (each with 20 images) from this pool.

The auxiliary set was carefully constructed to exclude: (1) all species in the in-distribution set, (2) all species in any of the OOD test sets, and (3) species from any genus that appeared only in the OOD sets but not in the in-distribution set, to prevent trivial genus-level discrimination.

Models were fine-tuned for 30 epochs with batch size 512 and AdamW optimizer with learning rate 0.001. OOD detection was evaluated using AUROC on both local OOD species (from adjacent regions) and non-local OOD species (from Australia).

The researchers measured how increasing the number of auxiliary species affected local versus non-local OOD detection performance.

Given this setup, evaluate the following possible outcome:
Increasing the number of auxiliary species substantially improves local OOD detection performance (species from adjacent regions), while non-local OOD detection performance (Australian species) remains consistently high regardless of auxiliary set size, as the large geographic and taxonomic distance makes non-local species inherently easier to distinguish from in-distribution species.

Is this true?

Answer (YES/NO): NO